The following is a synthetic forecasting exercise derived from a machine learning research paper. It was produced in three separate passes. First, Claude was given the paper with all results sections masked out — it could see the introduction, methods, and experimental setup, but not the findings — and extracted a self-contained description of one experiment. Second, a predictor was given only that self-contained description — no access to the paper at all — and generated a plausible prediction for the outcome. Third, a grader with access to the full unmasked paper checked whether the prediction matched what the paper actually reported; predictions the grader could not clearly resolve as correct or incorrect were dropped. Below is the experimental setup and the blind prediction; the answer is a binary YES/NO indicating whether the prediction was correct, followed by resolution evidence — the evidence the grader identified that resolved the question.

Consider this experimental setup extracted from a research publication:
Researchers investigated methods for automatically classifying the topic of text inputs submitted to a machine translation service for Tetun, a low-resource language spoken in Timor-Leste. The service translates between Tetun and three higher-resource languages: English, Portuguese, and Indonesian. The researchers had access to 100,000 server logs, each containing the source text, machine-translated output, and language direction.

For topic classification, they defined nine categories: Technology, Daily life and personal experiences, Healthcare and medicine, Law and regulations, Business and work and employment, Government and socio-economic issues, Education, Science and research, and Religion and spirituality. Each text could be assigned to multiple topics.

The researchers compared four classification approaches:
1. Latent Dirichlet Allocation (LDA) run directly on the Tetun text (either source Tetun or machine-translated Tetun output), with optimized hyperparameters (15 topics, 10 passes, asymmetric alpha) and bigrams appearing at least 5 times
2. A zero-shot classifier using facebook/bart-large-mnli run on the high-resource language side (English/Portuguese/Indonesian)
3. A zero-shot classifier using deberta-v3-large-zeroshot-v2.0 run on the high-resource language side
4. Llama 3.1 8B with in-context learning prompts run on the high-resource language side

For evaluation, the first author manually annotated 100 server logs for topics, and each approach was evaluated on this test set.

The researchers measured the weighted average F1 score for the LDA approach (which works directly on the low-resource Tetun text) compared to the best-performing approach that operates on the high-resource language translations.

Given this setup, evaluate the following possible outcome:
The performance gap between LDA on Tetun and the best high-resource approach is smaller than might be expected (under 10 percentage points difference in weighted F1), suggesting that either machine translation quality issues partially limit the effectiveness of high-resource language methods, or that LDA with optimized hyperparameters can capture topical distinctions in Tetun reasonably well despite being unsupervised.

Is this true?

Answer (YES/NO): NO